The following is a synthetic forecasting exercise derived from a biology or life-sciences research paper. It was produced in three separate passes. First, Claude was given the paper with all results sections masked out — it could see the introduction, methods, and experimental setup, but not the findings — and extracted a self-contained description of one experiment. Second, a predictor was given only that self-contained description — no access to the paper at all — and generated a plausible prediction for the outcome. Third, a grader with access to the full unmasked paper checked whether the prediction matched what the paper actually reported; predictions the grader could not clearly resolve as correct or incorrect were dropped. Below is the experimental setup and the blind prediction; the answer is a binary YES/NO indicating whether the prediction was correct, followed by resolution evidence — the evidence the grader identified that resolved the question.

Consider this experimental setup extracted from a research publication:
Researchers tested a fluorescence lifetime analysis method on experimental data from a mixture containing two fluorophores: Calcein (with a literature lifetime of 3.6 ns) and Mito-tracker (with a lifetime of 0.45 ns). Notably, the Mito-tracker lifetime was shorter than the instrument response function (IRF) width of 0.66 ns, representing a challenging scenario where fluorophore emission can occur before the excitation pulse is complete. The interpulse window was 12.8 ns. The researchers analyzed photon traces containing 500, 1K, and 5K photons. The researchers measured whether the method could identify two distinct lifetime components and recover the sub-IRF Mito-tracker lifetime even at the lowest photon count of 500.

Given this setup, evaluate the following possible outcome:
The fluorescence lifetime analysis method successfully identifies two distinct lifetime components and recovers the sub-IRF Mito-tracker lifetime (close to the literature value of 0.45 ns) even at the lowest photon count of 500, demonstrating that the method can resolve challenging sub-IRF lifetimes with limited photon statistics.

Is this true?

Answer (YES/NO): YES